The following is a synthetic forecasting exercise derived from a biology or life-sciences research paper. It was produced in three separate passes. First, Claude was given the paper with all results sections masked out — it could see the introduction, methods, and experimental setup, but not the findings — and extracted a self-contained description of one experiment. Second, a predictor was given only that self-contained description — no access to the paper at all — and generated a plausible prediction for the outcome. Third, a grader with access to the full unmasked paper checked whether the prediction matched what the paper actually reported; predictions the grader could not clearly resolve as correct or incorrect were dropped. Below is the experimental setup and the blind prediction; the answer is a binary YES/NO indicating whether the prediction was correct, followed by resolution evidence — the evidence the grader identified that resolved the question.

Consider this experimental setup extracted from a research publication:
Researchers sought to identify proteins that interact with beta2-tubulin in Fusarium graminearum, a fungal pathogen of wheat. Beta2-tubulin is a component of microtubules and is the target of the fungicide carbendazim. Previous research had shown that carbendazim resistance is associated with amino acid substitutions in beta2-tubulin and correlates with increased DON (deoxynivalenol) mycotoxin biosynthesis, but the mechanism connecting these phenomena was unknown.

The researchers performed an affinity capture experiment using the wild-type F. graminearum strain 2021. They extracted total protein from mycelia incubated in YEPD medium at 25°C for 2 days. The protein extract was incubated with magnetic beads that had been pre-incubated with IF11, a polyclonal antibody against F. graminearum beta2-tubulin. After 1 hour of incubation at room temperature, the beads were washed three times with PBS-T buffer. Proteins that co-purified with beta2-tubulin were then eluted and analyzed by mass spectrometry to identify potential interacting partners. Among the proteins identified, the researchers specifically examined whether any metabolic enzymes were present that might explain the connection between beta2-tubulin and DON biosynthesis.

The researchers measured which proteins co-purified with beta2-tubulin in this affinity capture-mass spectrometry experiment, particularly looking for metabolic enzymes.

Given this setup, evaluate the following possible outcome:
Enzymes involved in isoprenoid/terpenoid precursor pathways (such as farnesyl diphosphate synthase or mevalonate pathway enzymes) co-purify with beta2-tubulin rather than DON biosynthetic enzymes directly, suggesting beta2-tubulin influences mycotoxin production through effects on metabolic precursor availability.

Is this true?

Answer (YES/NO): NO